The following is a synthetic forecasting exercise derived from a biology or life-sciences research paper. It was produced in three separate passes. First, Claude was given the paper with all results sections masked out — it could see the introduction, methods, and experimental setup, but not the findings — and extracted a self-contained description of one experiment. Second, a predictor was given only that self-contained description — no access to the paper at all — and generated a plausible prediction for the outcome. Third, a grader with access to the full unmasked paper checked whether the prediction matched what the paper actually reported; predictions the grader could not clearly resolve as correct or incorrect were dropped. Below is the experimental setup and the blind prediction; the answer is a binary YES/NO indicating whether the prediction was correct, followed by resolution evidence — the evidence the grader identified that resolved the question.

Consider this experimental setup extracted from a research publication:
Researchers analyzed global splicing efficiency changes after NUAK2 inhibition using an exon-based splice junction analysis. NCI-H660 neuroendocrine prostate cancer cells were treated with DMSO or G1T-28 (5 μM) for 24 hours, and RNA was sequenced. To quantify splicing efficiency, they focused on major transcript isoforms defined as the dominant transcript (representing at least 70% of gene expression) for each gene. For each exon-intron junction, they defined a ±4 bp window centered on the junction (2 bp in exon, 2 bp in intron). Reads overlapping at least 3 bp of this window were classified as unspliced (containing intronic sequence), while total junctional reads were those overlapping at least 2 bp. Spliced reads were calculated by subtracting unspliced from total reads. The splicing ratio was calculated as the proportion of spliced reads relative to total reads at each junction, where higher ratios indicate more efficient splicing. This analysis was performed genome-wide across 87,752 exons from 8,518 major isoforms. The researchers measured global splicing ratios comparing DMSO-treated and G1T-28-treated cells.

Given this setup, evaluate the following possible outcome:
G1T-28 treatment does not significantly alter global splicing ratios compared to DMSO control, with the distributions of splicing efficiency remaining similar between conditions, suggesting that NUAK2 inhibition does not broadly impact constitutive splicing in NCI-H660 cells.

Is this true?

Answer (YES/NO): NO